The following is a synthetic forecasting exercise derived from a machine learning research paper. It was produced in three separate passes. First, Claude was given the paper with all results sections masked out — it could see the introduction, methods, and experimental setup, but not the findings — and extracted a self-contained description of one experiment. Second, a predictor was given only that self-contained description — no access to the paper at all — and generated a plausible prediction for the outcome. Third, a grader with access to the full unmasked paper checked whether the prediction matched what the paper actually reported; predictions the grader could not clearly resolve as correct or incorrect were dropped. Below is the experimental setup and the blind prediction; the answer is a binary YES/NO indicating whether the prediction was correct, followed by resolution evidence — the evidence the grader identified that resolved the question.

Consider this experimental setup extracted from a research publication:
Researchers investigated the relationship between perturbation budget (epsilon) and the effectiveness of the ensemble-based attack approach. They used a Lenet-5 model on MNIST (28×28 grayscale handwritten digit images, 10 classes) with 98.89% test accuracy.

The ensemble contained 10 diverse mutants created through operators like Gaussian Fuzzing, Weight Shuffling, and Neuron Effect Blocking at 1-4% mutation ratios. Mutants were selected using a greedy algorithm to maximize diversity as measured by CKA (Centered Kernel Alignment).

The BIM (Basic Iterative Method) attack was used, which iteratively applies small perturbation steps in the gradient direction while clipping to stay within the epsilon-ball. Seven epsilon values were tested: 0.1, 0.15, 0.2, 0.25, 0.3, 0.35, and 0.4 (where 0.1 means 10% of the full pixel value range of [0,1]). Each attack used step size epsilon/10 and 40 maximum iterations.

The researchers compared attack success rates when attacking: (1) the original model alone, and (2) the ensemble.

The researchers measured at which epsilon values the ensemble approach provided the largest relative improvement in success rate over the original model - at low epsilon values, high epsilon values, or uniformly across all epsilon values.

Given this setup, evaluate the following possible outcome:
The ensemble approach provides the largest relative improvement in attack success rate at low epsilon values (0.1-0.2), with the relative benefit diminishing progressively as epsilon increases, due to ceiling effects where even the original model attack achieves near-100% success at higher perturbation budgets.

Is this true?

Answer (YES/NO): NO